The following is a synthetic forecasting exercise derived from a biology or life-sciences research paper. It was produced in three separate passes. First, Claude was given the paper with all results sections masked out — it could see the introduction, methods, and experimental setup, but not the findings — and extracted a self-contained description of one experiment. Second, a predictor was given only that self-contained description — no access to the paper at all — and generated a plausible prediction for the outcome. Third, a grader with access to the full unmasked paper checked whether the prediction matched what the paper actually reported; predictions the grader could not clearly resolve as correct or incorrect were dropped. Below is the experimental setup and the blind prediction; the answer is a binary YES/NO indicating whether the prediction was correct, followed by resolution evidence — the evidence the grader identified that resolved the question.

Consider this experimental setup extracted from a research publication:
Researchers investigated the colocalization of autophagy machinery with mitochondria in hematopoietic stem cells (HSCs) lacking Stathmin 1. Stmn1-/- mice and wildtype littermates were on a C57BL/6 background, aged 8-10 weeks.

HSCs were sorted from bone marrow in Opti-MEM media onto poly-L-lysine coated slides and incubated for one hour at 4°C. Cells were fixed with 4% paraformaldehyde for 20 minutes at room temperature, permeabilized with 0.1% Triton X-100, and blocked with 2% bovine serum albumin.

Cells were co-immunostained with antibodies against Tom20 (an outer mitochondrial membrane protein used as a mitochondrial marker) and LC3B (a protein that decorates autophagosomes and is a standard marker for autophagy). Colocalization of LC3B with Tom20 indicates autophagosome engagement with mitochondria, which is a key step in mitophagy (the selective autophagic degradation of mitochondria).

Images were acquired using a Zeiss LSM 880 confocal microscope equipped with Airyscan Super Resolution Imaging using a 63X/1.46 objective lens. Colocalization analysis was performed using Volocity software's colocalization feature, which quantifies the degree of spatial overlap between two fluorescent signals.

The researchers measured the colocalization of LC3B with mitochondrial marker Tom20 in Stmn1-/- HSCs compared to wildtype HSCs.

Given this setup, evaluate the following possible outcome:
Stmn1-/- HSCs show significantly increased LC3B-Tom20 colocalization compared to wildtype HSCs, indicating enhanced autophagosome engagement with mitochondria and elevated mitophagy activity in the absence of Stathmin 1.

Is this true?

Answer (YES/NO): NO